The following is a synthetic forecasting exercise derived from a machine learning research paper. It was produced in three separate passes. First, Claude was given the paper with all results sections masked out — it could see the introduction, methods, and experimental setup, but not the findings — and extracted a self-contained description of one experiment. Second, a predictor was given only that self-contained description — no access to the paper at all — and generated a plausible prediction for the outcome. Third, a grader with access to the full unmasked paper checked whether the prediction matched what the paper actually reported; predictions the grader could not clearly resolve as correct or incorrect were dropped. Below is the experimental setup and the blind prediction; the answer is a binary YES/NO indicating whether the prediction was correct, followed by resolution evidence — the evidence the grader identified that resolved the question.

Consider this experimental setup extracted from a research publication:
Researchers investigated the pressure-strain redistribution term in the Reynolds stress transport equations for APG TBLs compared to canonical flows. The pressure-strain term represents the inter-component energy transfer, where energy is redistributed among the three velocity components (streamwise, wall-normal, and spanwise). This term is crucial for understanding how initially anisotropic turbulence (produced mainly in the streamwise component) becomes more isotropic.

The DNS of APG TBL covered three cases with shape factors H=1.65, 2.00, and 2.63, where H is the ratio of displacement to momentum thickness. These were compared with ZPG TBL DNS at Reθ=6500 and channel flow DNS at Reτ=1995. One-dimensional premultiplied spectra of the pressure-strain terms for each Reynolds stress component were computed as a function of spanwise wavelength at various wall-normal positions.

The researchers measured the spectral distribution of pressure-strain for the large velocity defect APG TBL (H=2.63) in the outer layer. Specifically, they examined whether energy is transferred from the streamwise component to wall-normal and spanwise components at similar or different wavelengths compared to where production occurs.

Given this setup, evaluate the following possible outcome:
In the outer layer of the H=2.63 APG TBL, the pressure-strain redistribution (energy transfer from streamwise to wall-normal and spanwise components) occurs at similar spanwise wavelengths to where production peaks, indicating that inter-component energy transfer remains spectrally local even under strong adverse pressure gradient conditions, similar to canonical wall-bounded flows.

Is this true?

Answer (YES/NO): YES